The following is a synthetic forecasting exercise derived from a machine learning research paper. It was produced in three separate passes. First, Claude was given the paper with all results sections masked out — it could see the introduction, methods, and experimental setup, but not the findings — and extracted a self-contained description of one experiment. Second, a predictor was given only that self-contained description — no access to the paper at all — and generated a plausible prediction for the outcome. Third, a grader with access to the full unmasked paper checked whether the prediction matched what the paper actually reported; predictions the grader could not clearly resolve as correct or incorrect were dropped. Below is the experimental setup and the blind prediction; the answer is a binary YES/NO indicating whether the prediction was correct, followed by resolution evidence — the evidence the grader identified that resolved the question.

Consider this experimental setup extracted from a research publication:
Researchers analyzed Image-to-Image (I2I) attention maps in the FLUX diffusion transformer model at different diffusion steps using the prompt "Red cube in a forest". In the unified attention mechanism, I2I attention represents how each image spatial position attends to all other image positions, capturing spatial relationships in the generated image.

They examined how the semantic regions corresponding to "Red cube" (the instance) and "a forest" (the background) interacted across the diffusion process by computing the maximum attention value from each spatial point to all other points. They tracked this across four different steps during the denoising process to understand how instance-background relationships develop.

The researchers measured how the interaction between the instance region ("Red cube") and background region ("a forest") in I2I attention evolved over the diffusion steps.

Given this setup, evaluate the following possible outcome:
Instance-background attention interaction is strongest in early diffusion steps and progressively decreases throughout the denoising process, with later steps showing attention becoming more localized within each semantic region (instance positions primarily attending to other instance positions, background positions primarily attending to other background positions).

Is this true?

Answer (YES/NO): NO